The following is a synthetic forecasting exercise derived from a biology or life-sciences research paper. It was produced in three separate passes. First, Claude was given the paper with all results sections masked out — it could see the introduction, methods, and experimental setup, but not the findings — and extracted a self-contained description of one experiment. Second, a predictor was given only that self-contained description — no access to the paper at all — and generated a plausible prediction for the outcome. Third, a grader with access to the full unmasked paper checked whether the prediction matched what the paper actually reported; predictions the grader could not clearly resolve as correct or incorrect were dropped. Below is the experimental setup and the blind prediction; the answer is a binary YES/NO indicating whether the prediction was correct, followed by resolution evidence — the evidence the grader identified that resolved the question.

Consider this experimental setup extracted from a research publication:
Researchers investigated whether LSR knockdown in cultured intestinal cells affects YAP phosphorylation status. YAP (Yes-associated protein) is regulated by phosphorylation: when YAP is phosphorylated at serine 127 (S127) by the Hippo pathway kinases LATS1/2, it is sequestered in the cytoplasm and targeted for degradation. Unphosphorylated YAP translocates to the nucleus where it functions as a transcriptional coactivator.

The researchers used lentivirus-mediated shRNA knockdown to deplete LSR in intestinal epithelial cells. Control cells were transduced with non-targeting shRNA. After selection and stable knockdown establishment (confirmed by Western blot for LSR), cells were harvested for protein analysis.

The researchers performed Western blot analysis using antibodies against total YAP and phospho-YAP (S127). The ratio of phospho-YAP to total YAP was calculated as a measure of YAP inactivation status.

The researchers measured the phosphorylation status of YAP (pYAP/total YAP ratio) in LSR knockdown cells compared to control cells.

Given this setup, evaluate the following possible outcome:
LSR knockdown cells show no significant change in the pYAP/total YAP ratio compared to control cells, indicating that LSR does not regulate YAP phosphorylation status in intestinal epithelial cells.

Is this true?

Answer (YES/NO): NO